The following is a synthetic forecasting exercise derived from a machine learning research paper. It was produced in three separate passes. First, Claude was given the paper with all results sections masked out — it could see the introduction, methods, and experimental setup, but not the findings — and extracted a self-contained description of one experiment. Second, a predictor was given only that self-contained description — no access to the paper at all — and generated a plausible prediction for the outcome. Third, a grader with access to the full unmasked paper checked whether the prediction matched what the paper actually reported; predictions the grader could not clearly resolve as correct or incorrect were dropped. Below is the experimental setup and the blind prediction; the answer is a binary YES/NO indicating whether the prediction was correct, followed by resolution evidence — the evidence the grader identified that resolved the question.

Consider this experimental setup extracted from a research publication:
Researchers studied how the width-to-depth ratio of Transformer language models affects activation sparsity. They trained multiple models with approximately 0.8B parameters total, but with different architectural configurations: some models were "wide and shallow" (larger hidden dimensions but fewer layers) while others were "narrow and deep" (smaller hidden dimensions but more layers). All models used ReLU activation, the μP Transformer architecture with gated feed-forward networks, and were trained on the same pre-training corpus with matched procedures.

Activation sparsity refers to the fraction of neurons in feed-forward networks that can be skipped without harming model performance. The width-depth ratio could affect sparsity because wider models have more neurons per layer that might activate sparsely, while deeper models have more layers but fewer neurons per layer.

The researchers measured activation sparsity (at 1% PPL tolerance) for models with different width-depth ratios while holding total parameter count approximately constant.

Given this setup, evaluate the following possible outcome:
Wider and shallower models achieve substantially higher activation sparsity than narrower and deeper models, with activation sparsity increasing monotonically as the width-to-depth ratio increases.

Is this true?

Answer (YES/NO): NO